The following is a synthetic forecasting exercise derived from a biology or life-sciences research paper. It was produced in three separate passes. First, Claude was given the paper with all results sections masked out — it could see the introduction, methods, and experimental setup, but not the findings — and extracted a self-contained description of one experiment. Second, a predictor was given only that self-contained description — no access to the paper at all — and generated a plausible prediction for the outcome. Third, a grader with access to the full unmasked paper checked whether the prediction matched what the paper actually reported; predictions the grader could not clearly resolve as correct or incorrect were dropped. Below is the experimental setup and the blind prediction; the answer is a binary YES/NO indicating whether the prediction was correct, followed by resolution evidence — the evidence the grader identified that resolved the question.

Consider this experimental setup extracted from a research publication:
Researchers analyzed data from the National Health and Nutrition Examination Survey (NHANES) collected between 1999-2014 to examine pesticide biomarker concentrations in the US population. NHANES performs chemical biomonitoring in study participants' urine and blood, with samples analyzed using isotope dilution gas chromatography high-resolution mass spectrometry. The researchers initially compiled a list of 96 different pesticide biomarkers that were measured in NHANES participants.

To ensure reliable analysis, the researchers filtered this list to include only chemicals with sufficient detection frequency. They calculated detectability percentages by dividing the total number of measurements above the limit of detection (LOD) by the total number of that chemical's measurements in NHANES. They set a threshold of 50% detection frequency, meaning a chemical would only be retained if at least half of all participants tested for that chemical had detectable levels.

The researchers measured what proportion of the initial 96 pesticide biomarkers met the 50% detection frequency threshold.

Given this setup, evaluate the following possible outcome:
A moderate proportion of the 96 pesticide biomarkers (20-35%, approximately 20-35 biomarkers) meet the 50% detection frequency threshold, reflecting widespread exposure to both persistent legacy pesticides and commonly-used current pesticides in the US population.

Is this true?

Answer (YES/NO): NO